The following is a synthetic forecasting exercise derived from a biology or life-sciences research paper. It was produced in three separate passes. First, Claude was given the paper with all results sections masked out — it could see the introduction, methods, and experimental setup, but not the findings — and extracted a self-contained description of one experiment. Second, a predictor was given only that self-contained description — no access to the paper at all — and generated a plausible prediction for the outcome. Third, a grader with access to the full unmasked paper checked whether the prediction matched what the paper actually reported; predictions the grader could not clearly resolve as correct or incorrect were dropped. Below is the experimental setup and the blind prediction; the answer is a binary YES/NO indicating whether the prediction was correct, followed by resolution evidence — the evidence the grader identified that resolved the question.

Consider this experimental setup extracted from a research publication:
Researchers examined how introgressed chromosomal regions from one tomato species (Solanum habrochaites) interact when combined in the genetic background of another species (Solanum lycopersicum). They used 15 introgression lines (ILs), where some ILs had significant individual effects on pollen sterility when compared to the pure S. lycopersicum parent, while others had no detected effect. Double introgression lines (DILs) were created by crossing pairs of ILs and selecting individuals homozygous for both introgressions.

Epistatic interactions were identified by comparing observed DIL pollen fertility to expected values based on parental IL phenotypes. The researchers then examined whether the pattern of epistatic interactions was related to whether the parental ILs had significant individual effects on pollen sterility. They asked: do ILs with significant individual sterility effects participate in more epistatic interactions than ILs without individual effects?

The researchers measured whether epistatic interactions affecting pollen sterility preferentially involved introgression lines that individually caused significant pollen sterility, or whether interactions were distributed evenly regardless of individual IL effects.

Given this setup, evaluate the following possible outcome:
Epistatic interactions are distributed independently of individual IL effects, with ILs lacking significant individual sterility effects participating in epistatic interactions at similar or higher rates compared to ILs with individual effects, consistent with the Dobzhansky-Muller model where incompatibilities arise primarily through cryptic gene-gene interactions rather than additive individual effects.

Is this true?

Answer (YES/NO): NO